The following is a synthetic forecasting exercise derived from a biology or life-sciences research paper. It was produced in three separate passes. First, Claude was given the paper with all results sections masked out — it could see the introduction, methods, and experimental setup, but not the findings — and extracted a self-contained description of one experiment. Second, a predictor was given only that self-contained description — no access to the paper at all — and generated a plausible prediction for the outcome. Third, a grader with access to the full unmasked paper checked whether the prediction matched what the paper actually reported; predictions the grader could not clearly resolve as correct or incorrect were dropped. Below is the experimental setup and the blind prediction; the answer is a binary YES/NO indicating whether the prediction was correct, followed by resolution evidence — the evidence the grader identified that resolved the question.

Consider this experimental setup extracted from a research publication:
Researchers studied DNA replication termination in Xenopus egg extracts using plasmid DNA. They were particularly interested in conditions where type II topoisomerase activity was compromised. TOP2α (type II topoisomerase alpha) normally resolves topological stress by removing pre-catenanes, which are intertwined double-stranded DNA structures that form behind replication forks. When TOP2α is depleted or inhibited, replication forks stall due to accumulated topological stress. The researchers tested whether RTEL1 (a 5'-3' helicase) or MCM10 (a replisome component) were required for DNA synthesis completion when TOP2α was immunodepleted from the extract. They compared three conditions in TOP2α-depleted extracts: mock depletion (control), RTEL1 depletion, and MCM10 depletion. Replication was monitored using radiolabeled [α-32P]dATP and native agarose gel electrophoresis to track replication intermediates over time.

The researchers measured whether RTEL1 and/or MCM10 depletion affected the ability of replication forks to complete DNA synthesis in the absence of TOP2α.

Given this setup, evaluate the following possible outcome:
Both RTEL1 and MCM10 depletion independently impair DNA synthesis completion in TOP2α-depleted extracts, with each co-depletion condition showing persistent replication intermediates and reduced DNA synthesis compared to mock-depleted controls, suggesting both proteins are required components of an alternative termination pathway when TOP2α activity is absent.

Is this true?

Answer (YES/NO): NO